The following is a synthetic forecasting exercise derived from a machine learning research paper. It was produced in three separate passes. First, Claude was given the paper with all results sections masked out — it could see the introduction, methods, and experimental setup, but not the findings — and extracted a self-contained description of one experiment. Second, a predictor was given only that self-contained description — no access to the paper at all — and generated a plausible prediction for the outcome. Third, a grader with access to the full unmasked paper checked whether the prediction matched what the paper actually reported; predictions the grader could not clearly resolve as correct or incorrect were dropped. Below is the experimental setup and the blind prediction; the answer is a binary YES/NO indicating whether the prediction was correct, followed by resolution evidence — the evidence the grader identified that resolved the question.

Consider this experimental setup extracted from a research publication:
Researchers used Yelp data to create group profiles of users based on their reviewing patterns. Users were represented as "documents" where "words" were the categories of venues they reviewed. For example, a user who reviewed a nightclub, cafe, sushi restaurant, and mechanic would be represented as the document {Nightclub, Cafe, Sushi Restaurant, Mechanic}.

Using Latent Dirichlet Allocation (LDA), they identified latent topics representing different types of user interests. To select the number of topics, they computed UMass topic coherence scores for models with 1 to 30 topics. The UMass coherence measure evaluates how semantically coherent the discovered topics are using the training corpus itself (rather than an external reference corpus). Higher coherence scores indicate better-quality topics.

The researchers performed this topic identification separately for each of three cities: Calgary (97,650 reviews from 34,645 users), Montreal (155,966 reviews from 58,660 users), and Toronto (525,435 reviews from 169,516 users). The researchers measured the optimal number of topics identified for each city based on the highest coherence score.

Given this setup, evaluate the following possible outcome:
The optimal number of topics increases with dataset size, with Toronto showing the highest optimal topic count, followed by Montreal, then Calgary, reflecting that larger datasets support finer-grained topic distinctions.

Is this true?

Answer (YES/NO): NO